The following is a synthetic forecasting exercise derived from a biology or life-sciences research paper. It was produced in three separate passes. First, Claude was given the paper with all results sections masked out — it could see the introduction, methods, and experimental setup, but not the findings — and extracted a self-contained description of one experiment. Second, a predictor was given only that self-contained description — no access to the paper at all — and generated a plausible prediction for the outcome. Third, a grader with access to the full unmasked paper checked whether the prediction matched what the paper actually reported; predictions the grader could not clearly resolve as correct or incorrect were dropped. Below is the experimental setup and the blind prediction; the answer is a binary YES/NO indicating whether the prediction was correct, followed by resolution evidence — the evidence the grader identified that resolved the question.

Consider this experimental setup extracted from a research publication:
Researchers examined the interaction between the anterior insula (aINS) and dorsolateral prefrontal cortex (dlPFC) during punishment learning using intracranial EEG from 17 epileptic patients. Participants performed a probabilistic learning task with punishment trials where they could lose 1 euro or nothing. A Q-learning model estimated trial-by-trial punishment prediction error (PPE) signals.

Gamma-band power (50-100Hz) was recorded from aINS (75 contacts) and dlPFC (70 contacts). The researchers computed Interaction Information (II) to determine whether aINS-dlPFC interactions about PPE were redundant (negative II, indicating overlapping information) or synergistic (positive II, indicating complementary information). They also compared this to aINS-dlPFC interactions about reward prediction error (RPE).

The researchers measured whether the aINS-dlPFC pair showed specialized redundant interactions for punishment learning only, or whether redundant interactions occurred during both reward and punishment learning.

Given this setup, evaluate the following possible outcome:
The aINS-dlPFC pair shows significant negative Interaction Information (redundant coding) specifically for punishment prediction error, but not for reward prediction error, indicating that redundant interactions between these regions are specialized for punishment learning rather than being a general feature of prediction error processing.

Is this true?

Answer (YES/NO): YES